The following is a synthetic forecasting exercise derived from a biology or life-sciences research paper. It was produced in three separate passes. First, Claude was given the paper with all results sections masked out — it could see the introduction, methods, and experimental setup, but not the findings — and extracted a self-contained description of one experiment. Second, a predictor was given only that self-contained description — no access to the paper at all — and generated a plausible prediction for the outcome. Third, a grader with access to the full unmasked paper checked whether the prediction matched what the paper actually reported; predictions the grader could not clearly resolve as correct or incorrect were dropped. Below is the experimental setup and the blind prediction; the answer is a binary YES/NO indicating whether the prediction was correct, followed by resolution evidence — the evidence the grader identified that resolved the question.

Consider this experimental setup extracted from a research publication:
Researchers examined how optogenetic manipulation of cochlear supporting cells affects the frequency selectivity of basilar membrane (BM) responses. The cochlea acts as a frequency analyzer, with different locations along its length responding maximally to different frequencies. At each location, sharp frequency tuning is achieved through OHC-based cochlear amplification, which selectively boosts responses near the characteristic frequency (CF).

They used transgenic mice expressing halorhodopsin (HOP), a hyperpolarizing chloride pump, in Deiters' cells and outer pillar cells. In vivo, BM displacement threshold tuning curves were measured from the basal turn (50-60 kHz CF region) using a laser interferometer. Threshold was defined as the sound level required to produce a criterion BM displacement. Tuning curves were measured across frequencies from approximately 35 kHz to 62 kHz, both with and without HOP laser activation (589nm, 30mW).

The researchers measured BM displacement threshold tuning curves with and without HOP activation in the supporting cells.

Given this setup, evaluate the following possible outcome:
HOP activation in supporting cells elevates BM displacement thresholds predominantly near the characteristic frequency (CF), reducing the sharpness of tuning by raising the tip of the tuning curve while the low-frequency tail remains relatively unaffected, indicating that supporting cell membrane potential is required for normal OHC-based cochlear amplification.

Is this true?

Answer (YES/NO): NO